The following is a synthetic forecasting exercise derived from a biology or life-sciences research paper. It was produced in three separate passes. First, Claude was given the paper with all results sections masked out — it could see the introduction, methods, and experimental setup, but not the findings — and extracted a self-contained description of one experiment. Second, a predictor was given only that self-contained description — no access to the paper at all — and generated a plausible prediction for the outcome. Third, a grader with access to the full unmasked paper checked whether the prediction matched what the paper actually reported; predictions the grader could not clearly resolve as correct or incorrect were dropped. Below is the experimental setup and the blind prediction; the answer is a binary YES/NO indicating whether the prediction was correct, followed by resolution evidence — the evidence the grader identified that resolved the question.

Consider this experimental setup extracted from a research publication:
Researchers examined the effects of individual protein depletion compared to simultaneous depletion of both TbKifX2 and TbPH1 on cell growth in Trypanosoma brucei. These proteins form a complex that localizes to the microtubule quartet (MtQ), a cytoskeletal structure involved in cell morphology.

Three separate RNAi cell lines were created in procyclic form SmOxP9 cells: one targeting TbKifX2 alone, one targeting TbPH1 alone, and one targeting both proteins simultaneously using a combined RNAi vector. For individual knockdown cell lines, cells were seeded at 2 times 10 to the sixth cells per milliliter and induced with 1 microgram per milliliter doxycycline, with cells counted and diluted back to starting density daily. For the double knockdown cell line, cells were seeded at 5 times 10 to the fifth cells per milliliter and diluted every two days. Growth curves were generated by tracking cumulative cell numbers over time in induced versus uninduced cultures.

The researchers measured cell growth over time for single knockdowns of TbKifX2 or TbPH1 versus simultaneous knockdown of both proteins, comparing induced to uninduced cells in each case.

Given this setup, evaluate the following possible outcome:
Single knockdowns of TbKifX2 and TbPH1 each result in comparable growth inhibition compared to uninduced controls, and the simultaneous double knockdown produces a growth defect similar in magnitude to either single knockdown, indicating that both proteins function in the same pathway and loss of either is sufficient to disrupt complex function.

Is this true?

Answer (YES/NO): NO